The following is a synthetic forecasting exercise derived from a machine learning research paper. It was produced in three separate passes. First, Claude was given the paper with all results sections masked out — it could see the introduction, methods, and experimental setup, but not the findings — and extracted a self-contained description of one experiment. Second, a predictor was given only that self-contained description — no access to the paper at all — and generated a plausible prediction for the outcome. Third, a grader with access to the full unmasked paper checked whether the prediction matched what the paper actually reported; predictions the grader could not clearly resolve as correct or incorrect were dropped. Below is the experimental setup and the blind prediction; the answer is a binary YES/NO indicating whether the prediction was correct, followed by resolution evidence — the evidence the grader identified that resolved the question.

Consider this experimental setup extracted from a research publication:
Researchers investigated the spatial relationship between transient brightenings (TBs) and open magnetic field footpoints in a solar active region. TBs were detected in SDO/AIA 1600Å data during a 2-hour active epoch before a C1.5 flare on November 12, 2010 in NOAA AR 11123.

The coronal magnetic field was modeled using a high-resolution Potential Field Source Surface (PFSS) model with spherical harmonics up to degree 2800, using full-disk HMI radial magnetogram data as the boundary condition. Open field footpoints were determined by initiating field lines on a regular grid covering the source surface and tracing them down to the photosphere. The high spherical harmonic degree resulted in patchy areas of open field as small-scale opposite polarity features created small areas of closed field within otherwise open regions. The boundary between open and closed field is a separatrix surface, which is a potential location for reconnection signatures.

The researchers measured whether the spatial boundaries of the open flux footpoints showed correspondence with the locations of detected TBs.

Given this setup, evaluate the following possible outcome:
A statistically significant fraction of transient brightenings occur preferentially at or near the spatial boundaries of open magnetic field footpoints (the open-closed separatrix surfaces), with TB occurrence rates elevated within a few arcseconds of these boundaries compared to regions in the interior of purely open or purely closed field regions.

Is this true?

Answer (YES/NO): NO